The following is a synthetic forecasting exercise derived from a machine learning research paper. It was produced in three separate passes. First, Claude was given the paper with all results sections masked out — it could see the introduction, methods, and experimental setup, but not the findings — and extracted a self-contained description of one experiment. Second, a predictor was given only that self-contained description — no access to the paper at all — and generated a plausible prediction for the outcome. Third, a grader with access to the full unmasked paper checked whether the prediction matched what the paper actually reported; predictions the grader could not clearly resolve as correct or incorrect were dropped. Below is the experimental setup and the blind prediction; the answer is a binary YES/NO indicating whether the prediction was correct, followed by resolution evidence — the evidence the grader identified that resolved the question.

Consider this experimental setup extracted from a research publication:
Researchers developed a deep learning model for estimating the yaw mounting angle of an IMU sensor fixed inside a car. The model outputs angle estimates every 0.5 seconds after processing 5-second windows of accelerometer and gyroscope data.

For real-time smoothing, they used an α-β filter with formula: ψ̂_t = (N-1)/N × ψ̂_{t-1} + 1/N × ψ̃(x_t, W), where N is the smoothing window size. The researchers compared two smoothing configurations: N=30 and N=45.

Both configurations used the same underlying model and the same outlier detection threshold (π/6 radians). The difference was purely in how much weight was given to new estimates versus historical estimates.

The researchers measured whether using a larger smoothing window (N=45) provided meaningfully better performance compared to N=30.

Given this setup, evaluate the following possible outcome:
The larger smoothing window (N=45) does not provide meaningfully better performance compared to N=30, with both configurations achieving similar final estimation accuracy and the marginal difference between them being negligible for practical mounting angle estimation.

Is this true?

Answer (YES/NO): YES